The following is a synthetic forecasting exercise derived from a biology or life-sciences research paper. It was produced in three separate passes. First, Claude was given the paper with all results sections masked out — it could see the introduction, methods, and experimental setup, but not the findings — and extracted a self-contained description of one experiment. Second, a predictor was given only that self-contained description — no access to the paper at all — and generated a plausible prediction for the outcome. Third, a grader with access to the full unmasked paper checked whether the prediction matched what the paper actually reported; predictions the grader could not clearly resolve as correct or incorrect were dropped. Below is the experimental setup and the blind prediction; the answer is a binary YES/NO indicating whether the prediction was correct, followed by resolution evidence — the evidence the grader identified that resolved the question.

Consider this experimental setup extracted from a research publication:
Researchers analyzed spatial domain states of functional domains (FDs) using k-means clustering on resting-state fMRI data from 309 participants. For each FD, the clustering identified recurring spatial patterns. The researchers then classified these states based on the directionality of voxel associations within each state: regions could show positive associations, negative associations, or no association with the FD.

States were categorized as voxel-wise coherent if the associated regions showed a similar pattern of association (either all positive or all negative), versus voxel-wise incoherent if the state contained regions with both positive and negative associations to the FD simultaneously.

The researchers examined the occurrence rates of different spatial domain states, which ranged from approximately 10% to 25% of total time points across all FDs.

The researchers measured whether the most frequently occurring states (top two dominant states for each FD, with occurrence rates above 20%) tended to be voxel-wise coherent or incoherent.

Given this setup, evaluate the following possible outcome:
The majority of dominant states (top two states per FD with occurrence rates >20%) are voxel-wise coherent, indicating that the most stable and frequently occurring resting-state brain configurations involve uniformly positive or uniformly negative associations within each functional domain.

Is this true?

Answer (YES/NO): YES